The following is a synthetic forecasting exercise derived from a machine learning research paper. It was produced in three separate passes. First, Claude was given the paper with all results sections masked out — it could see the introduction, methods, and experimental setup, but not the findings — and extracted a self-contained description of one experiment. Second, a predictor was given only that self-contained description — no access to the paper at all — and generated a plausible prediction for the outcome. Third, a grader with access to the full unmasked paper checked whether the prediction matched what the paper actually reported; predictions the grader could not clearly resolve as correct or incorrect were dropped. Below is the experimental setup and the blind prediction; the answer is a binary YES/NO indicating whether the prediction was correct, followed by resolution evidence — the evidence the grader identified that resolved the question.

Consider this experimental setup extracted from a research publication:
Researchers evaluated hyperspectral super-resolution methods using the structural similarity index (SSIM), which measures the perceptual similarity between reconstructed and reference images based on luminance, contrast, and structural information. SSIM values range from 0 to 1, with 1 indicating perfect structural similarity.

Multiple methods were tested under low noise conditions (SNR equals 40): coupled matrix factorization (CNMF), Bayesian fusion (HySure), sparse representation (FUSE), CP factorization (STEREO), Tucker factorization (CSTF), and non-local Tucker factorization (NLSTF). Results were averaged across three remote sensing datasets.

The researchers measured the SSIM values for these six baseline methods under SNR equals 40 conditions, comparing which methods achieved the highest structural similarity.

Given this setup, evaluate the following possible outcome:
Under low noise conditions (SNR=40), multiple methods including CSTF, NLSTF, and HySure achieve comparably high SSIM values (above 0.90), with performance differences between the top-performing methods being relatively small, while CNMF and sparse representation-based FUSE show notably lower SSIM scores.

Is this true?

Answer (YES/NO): NO